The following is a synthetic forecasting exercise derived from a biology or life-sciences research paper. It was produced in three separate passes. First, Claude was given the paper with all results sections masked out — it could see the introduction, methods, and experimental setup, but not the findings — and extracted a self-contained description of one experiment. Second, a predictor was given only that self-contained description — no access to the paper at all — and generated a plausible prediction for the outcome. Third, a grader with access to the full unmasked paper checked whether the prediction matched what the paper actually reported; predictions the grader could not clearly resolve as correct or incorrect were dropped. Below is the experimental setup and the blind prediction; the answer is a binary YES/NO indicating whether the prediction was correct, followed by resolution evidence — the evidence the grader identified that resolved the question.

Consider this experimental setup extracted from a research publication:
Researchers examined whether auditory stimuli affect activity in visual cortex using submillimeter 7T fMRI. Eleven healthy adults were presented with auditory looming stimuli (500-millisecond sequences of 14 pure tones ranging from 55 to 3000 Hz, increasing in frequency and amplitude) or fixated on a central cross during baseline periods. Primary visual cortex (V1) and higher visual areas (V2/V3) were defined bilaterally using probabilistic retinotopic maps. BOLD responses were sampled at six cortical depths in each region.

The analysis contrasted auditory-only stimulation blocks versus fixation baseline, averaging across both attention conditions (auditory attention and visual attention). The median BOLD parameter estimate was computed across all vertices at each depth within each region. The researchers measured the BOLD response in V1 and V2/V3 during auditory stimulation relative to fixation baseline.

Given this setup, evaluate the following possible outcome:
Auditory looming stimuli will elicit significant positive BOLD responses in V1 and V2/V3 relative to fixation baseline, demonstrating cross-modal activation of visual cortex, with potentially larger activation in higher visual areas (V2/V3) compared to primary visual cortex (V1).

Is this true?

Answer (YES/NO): NO